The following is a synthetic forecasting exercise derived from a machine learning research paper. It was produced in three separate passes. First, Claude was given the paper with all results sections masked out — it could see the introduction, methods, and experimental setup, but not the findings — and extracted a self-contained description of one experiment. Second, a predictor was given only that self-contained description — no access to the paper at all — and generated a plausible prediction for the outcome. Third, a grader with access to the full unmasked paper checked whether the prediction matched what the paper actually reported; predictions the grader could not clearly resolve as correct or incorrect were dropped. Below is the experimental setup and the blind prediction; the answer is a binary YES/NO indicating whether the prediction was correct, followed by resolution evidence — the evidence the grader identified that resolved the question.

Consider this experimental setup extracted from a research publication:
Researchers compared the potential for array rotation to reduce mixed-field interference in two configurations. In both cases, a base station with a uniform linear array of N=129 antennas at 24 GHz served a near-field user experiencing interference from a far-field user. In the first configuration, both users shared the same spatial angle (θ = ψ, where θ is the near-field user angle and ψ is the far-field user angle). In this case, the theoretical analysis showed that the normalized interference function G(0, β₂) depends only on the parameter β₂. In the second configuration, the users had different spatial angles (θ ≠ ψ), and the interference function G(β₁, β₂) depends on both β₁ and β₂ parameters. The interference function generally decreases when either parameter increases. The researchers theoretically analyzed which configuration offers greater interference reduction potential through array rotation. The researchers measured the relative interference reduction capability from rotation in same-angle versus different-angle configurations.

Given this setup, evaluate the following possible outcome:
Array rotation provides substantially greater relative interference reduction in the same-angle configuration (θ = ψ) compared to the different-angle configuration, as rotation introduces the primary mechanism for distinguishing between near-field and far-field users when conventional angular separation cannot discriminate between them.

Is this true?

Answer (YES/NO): NO